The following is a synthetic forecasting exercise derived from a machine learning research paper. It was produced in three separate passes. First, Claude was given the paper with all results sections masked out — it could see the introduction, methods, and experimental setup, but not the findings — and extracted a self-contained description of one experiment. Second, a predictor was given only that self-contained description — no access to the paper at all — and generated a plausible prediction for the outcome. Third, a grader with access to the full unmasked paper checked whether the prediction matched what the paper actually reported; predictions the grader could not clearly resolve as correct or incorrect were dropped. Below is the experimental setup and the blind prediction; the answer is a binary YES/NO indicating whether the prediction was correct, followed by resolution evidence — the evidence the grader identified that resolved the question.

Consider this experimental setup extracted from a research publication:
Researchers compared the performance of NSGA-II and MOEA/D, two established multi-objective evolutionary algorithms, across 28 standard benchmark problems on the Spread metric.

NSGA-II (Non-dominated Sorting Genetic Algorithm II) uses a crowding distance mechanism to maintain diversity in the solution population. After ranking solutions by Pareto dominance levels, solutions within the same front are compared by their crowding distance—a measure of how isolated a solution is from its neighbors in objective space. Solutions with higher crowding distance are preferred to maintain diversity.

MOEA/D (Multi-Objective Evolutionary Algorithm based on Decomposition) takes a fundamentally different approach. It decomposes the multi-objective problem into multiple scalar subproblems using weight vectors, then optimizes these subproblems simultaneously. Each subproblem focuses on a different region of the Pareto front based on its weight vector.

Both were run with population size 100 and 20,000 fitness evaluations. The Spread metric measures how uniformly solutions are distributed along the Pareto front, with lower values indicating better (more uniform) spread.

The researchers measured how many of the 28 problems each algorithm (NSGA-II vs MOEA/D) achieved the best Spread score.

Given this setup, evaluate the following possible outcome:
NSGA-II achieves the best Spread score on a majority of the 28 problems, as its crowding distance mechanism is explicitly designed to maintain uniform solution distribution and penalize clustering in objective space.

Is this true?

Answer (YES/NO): NO